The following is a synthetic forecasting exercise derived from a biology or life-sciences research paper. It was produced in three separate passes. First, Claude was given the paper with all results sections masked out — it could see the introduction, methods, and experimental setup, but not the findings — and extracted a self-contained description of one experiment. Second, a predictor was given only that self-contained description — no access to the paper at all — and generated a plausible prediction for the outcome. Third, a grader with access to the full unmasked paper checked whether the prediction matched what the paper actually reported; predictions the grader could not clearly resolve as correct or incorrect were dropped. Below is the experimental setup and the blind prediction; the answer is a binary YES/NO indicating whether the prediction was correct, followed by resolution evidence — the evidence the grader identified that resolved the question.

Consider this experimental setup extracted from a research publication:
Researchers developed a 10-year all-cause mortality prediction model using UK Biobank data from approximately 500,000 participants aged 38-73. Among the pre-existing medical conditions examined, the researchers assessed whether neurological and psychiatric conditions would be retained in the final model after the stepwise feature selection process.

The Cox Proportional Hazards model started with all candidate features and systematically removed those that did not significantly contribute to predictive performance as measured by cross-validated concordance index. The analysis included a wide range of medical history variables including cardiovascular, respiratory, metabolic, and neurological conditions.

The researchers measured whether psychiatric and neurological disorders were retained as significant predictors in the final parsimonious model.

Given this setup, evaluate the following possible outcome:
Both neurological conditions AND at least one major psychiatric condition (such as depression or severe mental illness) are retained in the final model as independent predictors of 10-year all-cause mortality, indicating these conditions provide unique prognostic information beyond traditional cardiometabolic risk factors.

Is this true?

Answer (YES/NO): YES